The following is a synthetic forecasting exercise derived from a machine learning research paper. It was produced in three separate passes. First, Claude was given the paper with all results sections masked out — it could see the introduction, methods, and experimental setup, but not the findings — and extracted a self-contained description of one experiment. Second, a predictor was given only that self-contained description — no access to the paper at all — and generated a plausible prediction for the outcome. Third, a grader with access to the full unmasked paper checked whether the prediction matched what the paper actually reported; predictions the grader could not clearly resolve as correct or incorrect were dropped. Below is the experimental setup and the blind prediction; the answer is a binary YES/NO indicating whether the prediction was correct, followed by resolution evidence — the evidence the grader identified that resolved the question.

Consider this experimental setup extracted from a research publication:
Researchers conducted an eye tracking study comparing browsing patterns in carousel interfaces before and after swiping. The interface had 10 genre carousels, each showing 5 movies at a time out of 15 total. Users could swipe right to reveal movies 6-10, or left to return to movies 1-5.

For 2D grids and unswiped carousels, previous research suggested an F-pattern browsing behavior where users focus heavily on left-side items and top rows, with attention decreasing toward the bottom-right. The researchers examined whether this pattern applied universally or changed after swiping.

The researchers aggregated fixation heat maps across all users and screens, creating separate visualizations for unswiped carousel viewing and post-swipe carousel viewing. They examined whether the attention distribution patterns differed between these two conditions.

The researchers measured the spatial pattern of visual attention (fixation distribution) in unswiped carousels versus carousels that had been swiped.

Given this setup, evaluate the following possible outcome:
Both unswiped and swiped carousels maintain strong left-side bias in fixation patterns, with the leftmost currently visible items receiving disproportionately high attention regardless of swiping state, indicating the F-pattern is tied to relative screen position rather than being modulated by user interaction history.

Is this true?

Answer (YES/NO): NO